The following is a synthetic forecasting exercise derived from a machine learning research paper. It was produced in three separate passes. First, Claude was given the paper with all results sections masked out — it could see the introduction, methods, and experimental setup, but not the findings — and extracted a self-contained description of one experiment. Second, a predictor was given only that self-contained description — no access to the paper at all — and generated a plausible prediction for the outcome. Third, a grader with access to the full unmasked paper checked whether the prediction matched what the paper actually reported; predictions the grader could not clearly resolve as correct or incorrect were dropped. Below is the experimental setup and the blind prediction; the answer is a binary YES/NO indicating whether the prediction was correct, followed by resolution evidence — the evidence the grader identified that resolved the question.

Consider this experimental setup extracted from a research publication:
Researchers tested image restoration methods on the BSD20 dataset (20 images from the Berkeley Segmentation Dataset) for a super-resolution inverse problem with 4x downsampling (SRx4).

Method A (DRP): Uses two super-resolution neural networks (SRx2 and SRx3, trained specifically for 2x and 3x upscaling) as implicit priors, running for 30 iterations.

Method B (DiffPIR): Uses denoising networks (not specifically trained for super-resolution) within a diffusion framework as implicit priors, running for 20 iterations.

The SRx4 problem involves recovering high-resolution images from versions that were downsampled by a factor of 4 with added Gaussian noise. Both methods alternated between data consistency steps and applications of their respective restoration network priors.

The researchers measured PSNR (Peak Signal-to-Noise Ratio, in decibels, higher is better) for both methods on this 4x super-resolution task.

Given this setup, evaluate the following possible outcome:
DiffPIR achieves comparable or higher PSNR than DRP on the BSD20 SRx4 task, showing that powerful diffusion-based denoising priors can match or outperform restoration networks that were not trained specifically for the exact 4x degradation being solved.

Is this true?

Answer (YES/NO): YES